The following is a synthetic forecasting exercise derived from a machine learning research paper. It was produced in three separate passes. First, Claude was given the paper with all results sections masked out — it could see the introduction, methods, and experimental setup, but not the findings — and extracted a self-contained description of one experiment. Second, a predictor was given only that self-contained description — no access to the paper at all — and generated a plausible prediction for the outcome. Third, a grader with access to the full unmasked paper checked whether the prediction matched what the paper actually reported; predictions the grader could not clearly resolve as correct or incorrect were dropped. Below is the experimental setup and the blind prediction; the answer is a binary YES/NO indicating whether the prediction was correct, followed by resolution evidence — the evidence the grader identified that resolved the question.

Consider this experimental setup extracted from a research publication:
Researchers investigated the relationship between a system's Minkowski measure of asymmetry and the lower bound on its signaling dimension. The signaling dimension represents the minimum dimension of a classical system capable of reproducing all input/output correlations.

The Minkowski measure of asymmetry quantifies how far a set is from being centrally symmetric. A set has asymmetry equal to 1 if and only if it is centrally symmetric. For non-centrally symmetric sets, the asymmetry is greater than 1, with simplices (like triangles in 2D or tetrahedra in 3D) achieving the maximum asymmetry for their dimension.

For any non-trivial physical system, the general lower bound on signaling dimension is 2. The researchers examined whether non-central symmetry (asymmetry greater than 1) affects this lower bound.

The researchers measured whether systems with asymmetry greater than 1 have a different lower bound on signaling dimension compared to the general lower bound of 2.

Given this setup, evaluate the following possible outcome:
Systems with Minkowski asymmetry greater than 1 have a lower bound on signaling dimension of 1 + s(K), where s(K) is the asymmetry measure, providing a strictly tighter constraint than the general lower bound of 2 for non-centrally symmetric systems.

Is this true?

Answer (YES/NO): YES